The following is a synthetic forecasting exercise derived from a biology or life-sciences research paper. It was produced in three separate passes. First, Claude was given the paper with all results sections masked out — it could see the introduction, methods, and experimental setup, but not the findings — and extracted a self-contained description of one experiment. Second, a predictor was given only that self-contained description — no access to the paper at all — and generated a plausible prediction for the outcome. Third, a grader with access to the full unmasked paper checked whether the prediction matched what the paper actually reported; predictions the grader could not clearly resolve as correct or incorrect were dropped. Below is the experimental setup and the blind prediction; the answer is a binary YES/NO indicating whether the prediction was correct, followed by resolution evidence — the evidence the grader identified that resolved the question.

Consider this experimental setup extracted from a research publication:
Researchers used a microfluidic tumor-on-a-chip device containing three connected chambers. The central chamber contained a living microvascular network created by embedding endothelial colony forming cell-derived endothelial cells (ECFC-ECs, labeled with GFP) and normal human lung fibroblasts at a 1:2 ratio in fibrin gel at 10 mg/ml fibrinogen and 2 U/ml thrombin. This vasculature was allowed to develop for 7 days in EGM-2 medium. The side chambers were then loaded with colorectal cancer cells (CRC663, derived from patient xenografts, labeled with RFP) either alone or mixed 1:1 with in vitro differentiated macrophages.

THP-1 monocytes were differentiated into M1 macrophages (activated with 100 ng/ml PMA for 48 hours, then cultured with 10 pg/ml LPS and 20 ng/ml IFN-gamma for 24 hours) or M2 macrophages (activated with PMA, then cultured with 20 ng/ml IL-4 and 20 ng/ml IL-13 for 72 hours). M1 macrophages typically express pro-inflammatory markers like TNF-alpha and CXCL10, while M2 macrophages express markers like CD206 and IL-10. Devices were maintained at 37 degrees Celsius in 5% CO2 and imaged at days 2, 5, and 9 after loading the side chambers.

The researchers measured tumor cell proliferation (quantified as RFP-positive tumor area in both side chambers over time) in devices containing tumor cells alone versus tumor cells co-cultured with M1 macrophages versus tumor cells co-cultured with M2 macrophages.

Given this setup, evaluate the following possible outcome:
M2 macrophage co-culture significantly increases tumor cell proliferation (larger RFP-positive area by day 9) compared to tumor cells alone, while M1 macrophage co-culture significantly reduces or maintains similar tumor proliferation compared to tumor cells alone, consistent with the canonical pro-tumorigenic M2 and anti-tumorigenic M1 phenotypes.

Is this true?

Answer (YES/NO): NO